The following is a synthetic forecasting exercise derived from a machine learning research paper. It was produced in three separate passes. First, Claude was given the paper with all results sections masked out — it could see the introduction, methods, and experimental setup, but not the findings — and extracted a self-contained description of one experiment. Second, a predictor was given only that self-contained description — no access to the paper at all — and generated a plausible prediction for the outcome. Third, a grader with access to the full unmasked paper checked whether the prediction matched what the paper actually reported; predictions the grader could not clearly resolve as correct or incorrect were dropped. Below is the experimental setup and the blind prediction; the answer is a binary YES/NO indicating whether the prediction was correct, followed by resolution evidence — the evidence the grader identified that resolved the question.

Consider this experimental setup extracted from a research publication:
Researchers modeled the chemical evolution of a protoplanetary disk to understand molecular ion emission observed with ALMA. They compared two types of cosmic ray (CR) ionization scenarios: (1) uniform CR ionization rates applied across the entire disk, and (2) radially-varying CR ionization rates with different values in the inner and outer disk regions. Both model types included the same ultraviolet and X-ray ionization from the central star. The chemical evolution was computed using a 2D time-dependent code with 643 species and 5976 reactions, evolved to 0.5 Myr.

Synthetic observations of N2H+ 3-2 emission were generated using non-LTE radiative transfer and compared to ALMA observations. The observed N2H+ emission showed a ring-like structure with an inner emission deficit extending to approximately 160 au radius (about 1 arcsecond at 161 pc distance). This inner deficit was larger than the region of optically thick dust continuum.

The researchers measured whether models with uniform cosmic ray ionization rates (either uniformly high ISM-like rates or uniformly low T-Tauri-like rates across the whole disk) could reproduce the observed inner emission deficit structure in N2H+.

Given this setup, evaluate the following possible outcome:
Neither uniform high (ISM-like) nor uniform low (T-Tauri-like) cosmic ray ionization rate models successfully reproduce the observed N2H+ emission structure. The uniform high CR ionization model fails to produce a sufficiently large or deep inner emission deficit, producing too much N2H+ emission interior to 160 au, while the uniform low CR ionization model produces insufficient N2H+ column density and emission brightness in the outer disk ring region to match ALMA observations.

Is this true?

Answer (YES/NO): YES